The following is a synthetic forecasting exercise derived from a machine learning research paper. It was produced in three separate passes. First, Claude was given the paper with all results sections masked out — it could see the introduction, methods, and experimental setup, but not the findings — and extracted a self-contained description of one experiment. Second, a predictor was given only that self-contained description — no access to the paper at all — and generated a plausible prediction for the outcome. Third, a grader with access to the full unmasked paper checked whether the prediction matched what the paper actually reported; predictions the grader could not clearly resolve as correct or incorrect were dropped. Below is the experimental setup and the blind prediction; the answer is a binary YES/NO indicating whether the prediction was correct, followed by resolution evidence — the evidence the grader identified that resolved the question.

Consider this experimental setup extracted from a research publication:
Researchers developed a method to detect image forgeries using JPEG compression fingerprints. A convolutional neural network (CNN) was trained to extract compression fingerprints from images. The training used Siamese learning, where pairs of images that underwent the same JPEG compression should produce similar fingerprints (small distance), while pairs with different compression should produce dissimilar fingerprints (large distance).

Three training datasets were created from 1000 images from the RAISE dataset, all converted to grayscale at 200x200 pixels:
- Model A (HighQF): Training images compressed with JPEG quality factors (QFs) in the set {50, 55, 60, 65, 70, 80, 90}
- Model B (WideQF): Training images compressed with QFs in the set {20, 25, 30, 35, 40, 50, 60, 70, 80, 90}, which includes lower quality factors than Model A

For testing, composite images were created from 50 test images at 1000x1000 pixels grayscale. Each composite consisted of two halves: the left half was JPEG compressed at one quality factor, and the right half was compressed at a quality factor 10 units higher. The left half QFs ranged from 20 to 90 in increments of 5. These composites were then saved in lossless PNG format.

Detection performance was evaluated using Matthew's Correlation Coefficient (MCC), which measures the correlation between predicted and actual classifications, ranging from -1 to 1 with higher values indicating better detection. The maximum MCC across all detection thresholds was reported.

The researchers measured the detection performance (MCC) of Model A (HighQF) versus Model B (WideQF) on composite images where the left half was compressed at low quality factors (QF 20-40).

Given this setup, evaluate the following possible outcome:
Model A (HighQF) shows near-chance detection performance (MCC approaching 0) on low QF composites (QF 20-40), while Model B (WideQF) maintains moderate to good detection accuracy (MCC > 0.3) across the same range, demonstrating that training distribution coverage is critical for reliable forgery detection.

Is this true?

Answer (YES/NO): NO